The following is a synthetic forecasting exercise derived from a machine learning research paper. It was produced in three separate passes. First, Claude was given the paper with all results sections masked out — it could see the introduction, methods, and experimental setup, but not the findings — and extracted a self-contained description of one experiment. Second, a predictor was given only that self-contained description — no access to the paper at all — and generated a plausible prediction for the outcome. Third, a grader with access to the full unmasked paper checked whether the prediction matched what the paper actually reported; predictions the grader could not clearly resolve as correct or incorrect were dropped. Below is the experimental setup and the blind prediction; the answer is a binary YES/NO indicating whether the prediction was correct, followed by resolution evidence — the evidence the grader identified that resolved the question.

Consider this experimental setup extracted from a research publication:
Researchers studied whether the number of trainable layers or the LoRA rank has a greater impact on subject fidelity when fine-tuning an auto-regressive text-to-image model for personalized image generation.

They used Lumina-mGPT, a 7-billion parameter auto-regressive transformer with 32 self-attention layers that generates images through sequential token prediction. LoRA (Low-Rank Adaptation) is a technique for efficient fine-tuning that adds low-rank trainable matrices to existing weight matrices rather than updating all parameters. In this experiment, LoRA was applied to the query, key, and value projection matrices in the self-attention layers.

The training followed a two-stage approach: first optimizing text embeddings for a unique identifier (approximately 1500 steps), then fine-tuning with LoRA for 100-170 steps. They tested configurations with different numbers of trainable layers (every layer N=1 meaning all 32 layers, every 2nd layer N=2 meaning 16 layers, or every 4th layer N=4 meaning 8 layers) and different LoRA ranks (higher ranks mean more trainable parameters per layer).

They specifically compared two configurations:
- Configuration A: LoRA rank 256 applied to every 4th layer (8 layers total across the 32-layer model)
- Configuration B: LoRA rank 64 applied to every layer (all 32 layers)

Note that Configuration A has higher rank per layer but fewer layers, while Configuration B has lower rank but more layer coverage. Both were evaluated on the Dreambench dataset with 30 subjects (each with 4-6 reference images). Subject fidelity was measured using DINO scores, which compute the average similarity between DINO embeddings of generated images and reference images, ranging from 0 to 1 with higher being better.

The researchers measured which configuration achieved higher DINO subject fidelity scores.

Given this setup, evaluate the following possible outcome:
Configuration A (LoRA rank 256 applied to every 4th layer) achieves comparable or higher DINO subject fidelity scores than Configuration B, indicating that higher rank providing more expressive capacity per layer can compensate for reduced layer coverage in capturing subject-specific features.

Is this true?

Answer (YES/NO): NO